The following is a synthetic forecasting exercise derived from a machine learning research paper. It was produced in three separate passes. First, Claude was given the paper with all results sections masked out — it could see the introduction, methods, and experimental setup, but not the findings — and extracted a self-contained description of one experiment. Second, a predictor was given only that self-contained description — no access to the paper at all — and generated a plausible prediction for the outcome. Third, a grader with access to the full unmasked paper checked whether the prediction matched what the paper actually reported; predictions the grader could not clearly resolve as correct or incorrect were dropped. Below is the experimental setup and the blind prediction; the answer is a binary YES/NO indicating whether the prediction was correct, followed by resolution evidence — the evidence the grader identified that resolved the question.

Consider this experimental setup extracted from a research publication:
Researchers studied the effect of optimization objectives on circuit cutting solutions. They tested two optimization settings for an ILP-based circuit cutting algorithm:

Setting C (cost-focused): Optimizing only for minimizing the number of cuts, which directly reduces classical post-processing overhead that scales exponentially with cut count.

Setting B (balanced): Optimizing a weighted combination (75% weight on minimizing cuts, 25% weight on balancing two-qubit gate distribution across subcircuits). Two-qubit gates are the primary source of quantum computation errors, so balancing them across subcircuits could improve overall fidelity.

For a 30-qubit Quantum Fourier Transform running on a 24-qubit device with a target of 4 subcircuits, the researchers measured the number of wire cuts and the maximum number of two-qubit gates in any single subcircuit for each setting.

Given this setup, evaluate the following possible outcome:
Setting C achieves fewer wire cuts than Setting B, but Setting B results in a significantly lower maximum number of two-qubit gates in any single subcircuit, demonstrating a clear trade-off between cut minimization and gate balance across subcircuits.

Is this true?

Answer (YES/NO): YES